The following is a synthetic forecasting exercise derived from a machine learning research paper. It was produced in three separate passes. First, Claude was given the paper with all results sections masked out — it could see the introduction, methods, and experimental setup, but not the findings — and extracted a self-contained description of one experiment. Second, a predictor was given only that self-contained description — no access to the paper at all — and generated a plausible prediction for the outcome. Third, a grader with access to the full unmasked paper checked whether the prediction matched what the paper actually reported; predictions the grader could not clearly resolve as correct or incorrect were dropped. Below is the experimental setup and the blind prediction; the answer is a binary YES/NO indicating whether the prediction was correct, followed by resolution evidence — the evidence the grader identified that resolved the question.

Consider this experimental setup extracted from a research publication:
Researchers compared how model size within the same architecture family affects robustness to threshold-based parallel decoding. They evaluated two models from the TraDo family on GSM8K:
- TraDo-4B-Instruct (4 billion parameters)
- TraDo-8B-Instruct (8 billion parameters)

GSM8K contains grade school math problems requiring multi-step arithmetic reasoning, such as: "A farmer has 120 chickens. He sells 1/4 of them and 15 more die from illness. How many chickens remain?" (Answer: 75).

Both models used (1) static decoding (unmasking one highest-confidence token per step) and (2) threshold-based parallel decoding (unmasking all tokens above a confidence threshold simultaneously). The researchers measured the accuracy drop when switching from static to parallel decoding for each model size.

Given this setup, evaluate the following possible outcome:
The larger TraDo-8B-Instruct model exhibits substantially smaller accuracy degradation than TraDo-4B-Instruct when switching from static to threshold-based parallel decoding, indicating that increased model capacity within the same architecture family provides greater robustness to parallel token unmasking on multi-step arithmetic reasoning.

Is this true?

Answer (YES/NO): YES